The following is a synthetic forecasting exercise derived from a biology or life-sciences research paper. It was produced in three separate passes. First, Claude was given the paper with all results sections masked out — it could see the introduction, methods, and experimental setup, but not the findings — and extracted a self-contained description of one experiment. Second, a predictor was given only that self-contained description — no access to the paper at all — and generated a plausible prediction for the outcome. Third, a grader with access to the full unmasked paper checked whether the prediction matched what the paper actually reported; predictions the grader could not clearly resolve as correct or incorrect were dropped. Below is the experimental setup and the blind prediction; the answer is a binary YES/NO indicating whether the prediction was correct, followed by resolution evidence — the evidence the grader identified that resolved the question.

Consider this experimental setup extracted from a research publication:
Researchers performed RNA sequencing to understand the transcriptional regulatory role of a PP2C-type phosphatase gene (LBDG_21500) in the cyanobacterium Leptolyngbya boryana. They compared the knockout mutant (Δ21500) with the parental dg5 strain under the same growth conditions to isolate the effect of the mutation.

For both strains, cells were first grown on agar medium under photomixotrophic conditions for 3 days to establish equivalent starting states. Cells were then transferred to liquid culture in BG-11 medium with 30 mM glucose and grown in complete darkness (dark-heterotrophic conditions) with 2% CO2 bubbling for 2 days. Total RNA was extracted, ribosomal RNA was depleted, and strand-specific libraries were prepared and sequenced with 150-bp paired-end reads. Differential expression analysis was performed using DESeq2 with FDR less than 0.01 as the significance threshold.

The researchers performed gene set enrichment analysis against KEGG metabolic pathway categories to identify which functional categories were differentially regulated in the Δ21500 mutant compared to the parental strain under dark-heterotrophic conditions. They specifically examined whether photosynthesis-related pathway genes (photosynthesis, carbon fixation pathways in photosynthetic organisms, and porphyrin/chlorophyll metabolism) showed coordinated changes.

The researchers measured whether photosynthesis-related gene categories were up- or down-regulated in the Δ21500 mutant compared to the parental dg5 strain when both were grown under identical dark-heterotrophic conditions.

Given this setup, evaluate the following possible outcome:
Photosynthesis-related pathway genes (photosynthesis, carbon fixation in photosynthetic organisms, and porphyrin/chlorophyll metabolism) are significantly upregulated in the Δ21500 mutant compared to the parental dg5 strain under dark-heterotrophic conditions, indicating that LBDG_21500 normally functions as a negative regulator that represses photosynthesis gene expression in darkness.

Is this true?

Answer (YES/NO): YES